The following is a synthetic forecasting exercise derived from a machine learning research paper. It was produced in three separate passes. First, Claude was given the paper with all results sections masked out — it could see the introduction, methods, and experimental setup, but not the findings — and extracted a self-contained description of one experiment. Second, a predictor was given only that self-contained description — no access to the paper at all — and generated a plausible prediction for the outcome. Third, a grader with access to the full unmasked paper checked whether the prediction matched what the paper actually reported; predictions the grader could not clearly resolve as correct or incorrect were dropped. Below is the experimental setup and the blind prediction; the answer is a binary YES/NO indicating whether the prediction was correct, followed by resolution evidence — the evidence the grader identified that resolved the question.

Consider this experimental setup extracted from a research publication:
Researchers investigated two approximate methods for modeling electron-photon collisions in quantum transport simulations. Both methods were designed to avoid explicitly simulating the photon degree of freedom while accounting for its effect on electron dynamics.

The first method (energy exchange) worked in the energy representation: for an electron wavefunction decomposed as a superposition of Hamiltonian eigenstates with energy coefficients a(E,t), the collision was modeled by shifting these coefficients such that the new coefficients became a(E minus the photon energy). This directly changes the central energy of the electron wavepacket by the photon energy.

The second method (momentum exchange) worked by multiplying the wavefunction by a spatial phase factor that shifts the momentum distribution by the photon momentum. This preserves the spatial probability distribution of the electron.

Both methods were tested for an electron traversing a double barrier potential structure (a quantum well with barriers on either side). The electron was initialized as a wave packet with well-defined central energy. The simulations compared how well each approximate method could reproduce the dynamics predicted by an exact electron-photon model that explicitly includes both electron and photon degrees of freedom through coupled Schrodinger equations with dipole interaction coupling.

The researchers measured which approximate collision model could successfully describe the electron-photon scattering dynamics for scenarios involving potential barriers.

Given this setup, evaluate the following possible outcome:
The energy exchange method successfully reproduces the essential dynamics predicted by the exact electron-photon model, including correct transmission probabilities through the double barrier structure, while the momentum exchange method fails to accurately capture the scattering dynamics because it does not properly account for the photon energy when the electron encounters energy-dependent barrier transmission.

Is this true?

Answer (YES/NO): NO